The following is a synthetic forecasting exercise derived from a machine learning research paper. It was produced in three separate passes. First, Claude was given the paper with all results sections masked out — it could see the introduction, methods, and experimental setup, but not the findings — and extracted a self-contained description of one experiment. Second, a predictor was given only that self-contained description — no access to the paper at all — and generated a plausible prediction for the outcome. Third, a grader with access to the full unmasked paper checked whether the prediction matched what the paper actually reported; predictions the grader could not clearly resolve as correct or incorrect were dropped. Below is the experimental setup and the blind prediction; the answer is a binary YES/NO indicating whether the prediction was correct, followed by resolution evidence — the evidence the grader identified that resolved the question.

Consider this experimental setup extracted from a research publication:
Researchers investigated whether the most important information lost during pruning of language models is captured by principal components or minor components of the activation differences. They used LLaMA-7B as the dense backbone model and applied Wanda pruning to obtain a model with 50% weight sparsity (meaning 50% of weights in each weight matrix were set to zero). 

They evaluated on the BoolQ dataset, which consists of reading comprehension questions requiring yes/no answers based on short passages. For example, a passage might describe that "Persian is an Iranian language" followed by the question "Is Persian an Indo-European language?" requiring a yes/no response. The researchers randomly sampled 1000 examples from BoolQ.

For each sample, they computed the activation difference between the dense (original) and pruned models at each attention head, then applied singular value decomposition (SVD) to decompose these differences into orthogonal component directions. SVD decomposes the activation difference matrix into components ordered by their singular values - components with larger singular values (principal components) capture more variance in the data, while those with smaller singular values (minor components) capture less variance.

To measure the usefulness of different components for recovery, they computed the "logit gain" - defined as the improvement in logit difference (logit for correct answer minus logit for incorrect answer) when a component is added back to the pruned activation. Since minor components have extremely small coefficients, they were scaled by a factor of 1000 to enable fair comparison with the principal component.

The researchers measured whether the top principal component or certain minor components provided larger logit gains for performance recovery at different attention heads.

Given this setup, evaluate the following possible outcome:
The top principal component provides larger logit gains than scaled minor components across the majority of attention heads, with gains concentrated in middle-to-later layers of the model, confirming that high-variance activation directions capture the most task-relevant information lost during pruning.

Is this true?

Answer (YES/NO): NO